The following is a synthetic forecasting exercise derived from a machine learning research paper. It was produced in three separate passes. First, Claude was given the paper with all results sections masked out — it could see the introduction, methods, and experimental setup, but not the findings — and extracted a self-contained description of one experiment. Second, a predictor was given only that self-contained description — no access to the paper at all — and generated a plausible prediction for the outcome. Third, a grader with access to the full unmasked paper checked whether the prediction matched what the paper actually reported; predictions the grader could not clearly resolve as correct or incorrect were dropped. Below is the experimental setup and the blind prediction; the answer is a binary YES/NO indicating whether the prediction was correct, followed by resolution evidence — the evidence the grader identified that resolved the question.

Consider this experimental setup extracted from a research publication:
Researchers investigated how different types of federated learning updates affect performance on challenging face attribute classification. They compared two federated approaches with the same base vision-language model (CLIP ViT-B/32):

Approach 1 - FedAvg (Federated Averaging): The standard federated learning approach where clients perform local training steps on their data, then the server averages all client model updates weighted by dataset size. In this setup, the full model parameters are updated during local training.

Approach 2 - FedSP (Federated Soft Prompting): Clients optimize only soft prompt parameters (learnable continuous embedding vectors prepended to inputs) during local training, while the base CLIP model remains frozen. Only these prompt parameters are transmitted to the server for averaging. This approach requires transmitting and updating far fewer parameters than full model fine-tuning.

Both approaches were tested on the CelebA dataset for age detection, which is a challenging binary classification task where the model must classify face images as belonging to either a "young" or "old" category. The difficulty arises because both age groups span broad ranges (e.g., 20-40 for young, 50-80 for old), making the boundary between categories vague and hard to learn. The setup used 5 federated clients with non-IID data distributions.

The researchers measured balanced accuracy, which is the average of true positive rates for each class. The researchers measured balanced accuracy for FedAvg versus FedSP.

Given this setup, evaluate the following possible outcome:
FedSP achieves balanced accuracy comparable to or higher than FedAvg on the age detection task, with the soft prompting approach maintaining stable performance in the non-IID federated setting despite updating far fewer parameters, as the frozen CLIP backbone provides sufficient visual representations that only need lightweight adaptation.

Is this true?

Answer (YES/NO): YES